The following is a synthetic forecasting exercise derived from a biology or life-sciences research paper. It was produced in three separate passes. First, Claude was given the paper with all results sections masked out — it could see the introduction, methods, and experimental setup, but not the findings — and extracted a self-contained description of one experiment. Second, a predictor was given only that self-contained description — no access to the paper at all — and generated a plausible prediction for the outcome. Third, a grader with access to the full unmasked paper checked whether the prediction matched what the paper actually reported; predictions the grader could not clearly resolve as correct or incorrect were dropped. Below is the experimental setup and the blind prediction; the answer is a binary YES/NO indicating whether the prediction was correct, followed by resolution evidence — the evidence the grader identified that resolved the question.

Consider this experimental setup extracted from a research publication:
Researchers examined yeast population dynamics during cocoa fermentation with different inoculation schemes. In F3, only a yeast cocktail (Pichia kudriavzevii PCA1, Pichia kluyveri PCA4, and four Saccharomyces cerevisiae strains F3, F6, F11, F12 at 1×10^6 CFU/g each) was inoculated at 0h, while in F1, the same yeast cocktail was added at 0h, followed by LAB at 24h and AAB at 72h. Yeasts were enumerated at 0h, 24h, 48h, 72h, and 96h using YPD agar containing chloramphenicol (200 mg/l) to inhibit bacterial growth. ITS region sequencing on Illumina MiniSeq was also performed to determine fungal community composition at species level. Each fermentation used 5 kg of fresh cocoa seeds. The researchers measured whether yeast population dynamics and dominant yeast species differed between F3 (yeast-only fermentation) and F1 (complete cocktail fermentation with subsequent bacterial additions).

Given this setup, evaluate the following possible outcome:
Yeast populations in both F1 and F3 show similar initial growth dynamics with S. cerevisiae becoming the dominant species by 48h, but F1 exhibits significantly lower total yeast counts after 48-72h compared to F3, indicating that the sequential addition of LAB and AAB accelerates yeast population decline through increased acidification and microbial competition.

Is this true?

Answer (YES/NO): NO